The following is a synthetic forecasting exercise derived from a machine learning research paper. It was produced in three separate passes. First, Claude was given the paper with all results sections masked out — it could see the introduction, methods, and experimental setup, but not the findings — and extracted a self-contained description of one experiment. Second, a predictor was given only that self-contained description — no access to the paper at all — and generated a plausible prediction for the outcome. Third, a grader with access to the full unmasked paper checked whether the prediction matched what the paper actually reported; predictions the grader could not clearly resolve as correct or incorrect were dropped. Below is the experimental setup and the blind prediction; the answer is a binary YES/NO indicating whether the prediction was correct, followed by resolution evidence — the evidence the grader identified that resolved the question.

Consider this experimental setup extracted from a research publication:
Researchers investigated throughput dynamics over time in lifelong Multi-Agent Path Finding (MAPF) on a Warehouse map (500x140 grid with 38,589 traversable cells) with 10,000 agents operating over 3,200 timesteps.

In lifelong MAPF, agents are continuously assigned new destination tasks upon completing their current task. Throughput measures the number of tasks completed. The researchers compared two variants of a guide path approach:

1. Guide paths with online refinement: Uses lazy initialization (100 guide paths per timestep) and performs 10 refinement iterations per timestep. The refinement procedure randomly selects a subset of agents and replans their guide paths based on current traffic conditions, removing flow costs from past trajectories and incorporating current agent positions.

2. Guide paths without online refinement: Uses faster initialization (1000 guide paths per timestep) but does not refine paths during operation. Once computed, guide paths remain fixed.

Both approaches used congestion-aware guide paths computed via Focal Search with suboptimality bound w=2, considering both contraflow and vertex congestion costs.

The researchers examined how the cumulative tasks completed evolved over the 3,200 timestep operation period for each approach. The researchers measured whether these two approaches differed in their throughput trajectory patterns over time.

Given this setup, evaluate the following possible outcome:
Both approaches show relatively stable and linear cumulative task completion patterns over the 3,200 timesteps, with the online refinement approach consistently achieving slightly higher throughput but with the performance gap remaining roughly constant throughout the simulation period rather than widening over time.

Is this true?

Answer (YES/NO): NO